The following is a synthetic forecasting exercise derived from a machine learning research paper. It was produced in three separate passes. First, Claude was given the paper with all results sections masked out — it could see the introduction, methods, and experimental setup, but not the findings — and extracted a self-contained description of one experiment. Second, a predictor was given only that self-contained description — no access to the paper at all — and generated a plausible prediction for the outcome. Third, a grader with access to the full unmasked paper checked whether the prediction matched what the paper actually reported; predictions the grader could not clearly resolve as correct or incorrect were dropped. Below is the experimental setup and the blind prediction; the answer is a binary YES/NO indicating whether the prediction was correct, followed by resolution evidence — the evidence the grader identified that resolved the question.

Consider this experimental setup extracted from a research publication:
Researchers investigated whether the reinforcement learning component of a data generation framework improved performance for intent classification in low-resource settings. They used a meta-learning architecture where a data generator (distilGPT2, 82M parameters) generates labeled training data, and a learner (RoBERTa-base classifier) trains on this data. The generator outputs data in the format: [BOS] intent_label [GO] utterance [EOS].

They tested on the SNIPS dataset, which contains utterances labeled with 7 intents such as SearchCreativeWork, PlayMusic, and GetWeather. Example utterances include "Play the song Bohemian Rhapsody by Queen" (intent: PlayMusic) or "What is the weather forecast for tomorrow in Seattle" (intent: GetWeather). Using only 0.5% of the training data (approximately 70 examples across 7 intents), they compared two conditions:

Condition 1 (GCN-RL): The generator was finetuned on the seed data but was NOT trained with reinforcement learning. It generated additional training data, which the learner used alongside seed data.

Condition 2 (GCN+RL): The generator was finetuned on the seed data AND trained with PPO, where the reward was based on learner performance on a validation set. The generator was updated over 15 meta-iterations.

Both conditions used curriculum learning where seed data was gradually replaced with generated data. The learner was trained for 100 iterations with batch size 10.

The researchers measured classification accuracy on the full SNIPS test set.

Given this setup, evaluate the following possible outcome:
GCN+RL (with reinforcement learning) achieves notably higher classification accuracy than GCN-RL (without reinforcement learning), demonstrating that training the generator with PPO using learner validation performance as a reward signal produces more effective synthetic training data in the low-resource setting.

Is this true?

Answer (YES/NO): YES